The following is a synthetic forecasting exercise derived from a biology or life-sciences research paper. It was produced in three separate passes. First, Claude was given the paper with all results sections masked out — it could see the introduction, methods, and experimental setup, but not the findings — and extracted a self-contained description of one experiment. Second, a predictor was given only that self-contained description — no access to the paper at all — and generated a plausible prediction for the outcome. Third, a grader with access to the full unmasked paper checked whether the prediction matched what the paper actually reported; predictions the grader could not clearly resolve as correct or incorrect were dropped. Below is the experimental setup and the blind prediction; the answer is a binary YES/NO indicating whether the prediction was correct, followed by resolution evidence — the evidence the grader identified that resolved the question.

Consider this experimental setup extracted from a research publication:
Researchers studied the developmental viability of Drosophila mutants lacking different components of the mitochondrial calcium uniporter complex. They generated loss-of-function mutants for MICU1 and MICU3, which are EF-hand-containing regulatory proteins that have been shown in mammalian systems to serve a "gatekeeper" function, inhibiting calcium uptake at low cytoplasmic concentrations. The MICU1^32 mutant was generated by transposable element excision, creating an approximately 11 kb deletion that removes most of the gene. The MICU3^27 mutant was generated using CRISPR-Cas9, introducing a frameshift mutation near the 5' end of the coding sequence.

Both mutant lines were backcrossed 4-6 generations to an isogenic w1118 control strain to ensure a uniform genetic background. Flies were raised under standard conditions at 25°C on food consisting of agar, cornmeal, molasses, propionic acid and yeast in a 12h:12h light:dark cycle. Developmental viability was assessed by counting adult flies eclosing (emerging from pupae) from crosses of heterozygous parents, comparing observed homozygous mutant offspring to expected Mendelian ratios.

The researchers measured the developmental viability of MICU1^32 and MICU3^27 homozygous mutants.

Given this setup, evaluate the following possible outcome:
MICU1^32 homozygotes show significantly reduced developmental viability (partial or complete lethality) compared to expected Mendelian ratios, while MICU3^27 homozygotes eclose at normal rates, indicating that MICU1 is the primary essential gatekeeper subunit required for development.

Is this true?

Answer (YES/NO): YES